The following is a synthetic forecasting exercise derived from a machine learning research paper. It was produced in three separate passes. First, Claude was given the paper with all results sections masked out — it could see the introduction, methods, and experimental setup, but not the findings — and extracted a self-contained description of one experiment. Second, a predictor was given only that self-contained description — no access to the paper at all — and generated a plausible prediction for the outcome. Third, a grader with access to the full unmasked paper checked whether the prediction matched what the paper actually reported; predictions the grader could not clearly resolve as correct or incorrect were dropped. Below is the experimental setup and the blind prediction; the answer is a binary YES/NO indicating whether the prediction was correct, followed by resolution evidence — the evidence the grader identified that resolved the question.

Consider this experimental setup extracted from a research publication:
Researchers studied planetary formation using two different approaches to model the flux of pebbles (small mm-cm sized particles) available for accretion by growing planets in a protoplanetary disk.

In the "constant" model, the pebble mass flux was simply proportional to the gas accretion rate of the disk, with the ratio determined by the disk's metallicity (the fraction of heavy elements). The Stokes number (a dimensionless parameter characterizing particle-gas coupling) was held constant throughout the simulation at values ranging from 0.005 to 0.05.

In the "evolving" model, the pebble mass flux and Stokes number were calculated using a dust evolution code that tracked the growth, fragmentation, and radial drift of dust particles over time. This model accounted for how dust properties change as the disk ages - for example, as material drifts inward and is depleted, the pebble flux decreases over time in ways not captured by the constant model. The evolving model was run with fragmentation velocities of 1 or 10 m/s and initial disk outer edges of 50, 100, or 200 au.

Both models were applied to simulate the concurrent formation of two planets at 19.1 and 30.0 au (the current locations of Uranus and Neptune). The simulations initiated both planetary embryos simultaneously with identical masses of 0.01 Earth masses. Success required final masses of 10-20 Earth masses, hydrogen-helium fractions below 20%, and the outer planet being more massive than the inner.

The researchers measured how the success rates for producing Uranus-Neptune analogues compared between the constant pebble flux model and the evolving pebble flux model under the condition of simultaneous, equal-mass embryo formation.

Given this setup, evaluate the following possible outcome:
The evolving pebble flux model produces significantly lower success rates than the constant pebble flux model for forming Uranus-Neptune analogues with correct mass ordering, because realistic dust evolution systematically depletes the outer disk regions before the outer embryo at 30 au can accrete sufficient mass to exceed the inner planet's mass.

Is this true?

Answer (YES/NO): NO